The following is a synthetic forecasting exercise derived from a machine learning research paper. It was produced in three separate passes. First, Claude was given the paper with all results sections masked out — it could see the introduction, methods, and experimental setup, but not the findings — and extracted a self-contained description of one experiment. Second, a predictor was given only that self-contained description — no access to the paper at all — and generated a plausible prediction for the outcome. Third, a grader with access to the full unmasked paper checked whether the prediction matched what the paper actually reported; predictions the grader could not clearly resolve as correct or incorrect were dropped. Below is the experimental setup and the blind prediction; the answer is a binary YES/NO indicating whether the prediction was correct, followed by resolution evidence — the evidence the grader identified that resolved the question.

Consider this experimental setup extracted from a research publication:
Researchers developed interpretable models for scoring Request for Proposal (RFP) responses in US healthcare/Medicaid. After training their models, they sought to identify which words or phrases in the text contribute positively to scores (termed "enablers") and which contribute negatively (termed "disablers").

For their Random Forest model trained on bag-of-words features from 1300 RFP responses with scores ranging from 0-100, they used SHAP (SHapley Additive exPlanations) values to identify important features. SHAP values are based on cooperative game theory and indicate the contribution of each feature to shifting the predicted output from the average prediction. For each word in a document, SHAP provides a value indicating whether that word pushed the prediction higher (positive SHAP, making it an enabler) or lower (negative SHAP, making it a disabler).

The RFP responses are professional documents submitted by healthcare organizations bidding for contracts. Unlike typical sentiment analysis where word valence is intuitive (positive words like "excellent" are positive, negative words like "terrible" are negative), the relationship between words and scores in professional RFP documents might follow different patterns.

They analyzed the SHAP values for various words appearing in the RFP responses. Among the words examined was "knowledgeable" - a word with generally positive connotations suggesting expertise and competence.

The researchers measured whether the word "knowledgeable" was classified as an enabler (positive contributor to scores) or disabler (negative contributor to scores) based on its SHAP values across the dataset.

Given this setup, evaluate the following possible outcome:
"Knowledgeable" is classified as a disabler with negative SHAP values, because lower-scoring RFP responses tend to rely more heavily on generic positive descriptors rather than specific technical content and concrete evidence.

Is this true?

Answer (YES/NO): YES